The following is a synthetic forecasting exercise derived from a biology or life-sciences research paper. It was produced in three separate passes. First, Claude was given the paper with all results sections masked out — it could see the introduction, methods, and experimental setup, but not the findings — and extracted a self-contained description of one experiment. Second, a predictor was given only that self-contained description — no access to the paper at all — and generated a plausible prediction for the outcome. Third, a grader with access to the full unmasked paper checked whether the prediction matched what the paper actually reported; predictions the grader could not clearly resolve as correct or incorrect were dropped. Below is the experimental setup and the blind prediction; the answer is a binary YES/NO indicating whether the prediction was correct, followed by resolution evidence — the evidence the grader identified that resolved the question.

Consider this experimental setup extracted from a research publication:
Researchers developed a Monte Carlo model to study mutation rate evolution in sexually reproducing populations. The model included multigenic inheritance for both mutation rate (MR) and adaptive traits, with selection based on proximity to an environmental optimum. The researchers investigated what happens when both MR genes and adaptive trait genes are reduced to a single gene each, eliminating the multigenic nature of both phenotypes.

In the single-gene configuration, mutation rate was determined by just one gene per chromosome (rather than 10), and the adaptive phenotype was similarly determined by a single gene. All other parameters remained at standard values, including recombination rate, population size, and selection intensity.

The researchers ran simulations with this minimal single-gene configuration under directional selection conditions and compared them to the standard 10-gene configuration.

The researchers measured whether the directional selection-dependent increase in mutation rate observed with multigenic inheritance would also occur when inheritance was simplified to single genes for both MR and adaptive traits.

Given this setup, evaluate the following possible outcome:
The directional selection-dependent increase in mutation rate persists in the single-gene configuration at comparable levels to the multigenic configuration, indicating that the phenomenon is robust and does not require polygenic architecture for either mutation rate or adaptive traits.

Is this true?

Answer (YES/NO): NO